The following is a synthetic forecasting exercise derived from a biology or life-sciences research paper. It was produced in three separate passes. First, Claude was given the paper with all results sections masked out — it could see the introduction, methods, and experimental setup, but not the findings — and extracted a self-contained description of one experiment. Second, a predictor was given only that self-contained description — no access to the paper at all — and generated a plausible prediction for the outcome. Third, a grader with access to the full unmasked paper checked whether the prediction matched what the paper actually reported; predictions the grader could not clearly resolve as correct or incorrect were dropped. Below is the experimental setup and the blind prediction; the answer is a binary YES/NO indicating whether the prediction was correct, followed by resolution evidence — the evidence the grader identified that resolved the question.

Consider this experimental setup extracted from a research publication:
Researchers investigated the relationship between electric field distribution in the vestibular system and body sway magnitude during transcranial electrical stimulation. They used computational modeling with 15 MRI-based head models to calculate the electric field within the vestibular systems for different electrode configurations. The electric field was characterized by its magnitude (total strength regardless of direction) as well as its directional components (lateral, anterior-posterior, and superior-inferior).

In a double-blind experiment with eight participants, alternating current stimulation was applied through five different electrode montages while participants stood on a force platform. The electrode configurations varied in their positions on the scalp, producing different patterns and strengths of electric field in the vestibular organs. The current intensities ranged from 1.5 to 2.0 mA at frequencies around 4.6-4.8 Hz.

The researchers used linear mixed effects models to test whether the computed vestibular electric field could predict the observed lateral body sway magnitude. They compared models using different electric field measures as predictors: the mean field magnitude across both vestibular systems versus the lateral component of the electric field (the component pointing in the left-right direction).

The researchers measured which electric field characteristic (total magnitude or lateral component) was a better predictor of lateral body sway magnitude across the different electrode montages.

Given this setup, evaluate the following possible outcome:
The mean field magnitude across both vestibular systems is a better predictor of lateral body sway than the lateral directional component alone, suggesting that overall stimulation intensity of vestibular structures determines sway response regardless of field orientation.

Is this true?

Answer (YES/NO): NO